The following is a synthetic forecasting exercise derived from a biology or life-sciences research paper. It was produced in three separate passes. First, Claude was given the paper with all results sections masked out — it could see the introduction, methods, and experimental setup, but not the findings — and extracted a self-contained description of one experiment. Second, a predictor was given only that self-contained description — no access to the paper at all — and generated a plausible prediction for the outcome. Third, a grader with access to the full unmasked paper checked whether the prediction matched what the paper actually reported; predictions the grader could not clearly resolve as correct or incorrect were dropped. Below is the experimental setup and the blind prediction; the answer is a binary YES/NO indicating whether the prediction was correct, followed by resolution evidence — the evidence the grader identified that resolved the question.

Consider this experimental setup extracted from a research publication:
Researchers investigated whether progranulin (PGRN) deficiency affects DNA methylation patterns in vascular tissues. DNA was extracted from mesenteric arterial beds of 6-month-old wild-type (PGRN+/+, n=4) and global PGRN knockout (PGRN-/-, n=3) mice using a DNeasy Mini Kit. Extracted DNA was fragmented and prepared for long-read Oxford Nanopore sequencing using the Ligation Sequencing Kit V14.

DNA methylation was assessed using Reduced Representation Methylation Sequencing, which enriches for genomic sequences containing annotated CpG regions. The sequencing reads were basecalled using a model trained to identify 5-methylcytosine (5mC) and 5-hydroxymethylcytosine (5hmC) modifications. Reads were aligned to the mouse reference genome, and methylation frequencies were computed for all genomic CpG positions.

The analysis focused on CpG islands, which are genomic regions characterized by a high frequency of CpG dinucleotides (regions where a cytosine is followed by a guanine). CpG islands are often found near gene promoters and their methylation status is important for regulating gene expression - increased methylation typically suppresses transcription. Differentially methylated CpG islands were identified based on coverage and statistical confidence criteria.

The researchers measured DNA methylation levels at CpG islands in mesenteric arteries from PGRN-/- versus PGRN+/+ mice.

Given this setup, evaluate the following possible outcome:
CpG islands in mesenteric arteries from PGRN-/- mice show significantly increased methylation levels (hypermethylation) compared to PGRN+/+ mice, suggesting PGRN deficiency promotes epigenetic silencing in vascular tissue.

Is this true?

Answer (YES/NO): NO